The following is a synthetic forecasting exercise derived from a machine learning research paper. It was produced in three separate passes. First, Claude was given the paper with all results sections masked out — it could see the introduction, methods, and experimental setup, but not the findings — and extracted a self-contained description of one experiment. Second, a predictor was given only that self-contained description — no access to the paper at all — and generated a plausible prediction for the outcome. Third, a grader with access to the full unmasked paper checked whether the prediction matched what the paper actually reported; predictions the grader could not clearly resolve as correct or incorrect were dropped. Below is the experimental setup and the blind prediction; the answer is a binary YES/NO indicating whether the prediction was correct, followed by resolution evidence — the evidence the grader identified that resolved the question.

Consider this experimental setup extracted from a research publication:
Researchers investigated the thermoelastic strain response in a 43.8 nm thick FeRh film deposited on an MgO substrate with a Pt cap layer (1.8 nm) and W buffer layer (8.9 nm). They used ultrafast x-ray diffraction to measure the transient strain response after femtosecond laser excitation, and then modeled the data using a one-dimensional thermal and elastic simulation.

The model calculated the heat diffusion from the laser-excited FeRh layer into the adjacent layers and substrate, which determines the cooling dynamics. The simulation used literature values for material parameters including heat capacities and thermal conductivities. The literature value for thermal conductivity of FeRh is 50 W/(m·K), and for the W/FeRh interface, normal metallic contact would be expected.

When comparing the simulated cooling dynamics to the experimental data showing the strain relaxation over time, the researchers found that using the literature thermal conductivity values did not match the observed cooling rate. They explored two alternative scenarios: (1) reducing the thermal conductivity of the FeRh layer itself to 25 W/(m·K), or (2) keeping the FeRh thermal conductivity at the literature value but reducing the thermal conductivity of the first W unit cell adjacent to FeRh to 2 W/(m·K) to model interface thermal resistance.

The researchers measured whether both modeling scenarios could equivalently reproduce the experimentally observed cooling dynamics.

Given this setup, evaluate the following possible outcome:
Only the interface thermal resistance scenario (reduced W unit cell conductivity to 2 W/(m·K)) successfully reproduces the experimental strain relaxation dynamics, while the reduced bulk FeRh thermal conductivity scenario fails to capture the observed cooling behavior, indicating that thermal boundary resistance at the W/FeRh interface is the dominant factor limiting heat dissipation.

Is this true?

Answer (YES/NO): NO